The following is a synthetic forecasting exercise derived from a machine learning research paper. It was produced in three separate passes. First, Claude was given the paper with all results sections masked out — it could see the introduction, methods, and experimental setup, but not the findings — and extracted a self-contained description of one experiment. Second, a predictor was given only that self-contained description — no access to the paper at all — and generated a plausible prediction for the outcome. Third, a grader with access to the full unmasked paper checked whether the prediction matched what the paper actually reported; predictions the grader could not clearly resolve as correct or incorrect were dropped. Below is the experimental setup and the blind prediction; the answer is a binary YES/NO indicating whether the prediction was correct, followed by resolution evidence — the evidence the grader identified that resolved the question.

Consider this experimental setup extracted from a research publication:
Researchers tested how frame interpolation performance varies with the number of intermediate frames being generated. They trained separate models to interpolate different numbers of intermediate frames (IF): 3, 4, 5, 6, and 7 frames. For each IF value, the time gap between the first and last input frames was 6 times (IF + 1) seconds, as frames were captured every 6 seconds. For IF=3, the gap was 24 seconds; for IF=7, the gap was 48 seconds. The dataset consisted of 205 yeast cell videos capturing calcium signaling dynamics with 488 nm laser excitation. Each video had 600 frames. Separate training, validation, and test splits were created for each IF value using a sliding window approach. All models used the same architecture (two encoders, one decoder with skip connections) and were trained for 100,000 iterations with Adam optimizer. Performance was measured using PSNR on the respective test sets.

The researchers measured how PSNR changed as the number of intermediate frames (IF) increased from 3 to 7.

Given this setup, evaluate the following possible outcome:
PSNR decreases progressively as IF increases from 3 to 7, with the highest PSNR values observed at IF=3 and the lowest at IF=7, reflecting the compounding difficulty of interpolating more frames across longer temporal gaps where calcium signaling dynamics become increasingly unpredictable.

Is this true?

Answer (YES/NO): NO